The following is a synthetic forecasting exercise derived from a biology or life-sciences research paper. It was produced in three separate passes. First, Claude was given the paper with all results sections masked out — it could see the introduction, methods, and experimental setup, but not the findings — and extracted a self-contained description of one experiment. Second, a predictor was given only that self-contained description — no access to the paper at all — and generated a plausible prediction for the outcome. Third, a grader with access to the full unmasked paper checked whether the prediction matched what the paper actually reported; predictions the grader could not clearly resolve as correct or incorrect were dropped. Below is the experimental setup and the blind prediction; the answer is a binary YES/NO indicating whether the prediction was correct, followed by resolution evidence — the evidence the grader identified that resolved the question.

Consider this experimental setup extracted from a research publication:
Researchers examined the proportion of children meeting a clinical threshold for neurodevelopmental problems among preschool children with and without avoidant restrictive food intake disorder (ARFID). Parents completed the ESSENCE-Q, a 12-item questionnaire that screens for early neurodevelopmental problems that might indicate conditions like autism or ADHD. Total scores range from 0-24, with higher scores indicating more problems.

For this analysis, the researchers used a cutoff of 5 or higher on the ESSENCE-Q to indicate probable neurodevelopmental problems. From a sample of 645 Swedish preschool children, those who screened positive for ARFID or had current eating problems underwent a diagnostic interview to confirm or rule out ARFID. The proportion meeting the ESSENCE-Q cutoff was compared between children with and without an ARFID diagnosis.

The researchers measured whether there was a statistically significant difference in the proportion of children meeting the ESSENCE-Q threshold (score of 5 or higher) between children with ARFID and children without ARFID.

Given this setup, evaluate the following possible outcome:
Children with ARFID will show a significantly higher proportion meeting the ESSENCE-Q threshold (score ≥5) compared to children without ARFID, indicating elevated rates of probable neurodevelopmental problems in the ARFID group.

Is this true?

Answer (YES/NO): NO